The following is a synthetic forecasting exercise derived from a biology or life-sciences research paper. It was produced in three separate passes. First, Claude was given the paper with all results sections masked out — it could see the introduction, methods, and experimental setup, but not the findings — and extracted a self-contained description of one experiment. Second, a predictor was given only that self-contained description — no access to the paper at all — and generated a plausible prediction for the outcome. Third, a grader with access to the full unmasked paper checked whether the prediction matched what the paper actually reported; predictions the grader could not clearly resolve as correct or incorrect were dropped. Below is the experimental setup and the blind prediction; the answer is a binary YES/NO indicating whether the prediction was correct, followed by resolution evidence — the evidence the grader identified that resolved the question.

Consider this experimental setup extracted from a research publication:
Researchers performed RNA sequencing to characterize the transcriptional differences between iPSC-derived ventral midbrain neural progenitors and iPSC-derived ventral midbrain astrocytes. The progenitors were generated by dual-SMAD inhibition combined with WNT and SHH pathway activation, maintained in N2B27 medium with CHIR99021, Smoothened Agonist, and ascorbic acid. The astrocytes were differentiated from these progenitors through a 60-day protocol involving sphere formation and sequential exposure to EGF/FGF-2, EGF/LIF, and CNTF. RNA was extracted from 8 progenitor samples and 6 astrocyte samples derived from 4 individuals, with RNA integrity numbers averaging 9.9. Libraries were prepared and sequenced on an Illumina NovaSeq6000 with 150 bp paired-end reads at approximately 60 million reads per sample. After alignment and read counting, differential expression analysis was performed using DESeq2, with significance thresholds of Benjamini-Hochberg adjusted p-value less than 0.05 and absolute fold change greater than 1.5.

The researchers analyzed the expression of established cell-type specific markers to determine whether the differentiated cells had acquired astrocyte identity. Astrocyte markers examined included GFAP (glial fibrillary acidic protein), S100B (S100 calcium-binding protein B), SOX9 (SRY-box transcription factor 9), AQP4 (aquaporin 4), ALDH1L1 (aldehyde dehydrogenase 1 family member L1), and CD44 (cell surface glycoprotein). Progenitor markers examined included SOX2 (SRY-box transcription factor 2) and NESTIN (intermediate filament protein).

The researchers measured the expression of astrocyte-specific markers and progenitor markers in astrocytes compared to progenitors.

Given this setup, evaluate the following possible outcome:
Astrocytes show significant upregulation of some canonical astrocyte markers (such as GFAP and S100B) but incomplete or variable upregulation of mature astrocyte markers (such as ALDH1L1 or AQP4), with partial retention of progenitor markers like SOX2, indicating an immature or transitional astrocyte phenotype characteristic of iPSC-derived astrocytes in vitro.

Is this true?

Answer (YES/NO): NO